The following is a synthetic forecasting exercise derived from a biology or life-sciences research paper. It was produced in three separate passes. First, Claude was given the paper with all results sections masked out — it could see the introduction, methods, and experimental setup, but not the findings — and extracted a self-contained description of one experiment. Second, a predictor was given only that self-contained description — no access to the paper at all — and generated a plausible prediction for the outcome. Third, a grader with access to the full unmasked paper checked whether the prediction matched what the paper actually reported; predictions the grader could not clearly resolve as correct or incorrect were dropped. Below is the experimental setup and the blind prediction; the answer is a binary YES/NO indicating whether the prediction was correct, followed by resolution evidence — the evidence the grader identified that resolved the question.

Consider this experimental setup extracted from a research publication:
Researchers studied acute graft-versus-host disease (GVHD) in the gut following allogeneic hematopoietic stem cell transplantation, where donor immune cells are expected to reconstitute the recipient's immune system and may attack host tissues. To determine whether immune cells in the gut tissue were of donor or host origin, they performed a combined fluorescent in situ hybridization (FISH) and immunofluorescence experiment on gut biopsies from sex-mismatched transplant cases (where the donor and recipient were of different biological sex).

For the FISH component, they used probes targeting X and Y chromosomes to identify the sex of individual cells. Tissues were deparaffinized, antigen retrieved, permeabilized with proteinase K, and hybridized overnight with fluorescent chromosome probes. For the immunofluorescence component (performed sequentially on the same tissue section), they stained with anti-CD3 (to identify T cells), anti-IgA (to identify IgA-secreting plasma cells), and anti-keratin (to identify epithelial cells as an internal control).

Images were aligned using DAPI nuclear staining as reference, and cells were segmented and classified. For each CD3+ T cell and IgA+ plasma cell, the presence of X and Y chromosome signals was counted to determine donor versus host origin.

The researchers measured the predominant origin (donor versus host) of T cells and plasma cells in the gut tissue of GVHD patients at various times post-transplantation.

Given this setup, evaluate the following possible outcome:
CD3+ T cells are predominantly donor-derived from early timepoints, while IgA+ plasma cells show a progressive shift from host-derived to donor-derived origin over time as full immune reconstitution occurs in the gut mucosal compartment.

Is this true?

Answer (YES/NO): NO